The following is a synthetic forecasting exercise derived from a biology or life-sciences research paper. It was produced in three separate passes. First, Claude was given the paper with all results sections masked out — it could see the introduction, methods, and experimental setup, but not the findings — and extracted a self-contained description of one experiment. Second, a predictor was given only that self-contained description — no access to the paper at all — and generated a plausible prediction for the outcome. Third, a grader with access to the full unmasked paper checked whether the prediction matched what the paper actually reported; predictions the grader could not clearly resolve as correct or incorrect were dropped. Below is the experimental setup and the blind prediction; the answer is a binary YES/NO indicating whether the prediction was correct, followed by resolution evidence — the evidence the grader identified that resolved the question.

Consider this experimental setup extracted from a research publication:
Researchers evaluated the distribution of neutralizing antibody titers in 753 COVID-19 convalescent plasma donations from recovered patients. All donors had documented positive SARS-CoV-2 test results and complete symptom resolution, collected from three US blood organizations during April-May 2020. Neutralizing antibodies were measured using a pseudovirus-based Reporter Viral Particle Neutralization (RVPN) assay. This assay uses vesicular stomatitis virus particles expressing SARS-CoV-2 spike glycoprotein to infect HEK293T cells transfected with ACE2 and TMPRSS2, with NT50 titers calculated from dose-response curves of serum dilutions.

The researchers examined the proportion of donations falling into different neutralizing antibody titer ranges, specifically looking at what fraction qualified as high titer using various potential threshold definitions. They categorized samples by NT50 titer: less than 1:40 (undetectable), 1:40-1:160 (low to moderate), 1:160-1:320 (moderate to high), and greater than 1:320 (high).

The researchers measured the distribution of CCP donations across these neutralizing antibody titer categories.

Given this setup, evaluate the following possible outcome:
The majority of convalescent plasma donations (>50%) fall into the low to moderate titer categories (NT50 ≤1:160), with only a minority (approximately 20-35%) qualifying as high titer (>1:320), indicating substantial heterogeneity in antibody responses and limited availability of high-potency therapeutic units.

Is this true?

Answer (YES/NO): NO